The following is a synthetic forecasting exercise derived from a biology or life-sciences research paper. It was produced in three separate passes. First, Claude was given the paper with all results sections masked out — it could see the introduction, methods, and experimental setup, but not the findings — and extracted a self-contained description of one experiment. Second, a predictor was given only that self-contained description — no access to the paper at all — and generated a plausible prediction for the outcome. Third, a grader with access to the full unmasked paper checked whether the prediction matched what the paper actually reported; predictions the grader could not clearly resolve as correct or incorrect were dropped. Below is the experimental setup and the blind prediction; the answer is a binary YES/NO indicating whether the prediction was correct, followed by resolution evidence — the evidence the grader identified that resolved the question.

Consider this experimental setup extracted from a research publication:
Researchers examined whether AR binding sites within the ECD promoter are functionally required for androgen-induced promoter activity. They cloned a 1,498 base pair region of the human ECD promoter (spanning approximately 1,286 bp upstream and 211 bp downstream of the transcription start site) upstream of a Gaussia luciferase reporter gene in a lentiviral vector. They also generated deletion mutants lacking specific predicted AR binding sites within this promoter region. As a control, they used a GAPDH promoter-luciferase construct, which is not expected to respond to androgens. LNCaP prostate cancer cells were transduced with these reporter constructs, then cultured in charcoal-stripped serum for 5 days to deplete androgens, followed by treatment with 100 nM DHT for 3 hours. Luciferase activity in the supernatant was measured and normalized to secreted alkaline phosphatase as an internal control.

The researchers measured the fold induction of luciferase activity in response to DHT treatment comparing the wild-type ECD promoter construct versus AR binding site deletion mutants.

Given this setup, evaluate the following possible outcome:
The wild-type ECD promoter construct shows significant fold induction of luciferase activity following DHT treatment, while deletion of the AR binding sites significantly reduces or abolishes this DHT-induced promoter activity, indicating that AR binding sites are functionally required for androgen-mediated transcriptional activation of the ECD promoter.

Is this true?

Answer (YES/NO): YES